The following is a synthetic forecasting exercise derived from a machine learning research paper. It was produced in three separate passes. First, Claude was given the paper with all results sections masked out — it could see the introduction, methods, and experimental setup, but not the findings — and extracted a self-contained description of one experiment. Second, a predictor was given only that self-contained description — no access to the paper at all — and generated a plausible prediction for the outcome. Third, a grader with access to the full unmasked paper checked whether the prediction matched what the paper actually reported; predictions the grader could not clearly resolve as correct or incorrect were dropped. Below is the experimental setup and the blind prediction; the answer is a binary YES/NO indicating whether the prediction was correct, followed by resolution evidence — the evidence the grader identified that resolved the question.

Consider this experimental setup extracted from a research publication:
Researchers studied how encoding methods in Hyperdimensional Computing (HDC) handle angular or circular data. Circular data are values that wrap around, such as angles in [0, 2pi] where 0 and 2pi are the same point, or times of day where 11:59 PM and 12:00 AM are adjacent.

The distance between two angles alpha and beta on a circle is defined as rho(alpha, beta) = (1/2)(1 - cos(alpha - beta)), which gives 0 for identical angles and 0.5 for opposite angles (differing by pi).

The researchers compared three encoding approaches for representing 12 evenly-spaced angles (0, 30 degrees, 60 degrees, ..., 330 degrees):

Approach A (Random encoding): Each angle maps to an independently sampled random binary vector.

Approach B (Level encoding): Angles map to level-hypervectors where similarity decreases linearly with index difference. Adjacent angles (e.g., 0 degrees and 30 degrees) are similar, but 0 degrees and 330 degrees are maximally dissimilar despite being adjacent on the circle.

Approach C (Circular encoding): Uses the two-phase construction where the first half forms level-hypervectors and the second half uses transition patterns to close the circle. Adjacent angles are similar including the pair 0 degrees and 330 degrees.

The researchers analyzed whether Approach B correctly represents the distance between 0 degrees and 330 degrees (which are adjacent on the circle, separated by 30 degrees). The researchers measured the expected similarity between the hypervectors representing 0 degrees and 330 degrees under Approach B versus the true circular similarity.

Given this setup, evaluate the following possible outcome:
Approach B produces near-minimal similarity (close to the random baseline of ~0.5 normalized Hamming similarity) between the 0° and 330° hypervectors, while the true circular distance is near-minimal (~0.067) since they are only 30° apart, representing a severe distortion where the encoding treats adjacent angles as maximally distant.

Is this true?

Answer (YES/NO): YES